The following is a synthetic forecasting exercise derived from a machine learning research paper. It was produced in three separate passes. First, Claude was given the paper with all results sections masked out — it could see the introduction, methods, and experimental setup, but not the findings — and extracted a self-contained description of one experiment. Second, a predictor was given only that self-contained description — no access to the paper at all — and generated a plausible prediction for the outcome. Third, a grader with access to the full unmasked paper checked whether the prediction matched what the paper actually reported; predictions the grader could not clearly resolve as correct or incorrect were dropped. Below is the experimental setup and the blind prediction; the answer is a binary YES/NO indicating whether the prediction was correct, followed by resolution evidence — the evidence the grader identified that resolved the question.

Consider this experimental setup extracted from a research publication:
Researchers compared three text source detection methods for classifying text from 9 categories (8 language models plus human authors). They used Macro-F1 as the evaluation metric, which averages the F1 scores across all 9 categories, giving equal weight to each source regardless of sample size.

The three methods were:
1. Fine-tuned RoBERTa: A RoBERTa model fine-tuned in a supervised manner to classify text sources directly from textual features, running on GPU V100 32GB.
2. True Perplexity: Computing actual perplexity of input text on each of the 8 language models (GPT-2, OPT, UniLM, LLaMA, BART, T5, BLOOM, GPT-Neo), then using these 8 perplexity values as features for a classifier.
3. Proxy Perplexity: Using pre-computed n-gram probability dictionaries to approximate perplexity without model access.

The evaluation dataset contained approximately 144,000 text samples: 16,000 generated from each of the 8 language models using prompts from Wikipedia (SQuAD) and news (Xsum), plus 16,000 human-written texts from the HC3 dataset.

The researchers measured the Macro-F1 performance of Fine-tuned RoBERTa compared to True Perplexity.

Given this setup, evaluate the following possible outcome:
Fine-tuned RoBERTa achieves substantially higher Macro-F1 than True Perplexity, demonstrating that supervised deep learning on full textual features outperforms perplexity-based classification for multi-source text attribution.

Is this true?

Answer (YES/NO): NO